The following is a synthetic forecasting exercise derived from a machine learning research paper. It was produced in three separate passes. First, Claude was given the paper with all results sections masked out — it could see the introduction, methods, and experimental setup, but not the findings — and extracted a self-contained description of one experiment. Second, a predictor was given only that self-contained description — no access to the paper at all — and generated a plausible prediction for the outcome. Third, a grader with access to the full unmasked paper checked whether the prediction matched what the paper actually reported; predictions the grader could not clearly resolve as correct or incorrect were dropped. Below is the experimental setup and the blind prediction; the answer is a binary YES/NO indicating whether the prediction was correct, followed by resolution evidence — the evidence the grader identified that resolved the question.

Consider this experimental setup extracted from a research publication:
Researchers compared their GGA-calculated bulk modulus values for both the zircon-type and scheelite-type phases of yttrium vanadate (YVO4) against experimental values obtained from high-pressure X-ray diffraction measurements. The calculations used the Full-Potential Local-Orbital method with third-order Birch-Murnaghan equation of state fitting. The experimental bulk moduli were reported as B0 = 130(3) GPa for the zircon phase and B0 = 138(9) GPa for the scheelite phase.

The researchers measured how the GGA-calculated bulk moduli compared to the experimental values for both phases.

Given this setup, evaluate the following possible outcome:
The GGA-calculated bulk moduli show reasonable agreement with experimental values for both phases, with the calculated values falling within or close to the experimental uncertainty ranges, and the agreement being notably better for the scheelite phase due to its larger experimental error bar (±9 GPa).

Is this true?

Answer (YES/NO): YES